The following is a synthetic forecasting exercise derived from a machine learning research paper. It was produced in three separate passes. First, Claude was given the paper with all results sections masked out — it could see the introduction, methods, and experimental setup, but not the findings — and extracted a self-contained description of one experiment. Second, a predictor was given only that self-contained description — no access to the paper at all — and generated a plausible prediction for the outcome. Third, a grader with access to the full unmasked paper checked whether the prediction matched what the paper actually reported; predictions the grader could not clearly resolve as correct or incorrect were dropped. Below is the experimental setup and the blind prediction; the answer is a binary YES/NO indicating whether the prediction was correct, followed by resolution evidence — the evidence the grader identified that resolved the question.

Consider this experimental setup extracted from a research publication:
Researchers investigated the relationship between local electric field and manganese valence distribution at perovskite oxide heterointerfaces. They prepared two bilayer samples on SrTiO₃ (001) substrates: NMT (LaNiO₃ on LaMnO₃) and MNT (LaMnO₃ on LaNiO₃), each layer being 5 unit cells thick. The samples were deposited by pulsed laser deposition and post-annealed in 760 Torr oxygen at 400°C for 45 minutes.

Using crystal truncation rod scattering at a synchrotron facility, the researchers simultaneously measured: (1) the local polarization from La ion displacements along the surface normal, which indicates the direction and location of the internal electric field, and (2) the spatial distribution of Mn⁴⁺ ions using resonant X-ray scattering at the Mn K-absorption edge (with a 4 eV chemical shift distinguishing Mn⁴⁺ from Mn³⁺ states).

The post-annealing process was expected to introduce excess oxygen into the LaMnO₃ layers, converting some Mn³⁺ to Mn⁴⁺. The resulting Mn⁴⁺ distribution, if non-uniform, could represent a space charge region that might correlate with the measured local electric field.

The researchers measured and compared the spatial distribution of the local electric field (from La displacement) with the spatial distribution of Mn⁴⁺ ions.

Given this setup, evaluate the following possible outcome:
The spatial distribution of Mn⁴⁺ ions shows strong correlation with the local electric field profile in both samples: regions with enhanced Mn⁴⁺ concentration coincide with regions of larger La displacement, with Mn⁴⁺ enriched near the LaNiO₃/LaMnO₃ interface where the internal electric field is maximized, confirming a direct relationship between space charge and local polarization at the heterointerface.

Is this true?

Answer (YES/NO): NO